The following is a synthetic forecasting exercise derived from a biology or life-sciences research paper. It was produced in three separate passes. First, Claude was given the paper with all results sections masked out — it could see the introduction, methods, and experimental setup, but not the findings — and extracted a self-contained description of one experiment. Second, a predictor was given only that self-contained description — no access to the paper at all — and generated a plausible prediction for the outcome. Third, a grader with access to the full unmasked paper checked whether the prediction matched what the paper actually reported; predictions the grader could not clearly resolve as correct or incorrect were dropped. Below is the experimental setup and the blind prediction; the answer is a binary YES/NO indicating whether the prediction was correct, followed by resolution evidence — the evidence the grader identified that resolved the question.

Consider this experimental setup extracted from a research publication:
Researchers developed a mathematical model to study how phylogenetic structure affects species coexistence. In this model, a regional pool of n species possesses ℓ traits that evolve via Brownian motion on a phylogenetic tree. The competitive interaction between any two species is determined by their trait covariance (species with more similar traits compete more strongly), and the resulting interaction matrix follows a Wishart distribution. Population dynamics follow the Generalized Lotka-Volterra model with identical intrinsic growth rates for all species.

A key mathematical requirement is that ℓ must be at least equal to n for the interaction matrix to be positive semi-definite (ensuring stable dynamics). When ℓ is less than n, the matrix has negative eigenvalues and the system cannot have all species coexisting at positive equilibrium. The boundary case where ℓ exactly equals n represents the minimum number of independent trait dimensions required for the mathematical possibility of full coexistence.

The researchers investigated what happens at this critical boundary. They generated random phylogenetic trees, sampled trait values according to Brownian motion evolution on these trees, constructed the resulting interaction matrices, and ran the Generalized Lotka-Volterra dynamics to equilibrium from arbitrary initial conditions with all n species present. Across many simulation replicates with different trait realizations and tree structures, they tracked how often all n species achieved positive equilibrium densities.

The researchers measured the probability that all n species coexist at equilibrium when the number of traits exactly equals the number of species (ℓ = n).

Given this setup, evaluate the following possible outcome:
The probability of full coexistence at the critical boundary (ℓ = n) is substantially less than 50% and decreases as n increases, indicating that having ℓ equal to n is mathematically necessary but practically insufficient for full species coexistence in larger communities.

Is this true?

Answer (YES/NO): YES